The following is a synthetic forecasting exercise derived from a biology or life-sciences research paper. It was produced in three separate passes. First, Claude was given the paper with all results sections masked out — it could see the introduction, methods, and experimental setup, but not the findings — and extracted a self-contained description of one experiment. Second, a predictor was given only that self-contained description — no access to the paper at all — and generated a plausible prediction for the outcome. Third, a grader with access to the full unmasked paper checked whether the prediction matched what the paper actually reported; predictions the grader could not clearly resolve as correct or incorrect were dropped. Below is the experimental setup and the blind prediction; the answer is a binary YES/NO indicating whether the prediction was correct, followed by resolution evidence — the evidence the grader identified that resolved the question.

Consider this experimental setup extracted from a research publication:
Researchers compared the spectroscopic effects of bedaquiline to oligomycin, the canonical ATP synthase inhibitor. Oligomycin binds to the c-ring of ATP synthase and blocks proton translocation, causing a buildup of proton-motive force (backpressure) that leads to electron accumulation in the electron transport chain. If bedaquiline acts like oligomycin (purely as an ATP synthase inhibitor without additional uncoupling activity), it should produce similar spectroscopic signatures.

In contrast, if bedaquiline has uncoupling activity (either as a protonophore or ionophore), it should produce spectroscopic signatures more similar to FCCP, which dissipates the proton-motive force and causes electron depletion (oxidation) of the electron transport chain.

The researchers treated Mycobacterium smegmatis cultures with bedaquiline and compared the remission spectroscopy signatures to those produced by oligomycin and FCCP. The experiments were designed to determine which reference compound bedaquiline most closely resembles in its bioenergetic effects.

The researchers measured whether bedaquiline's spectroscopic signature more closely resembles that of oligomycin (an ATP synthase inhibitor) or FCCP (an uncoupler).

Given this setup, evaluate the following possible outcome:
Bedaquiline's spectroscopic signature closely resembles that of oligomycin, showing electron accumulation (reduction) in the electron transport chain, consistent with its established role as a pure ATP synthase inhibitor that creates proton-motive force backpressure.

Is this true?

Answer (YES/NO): YES